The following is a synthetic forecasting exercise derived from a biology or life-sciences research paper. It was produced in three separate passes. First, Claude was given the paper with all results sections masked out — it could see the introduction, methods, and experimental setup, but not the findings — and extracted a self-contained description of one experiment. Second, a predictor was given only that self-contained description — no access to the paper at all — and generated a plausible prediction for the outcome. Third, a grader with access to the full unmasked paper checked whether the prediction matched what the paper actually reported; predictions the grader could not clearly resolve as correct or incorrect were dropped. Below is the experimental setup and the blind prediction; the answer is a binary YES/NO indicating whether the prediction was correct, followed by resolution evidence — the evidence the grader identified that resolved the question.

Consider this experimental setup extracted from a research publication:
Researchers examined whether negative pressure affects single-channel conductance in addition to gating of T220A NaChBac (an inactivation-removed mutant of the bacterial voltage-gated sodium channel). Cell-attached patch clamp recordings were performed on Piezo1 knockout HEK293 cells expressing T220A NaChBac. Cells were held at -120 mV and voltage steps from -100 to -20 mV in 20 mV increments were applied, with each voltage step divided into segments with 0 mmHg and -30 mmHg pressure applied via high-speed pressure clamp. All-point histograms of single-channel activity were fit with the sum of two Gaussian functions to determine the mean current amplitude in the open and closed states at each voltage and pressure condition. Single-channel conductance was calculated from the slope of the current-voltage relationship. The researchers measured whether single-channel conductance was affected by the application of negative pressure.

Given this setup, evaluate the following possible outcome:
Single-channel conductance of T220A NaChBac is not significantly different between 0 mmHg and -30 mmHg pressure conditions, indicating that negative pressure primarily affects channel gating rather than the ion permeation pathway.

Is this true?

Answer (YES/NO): YES